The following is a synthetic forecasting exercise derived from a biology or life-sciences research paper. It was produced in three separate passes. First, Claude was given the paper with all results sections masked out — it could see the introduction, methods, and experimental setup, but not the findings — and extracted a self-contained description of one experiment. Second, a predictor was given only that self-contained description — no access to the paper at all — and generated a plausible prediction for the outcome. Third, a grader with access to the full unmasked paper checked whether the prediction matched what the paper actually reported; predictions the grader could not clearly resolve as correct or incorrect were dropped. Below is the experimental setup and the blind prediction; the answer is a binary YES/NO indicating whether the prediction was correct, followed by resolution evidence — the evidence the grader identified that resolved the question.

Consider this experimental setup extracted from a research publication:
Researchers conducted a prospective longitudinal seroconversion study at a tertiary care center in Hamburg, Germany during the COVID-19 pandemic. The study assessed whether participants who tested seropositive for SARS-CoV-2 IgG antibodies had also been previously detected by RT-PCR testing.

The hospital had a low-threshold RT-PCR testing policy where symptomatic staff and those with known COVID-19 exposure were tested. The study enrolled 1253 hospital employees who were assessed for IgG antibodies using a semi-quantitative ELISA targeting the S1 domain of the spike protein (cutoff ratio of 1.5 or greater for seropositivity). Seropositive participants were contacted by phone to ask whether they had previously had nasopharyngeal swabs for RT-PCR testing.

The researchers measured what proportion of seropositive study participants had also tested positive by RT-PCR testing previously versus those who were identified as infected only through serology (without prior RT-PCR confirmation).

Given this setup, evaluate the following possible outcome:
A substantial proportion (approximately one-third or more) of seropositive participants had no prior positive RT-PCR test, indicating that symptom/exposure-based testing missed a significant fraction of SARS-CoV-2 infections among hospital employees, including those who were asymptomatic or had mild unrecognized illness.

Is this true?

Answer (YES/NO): YES